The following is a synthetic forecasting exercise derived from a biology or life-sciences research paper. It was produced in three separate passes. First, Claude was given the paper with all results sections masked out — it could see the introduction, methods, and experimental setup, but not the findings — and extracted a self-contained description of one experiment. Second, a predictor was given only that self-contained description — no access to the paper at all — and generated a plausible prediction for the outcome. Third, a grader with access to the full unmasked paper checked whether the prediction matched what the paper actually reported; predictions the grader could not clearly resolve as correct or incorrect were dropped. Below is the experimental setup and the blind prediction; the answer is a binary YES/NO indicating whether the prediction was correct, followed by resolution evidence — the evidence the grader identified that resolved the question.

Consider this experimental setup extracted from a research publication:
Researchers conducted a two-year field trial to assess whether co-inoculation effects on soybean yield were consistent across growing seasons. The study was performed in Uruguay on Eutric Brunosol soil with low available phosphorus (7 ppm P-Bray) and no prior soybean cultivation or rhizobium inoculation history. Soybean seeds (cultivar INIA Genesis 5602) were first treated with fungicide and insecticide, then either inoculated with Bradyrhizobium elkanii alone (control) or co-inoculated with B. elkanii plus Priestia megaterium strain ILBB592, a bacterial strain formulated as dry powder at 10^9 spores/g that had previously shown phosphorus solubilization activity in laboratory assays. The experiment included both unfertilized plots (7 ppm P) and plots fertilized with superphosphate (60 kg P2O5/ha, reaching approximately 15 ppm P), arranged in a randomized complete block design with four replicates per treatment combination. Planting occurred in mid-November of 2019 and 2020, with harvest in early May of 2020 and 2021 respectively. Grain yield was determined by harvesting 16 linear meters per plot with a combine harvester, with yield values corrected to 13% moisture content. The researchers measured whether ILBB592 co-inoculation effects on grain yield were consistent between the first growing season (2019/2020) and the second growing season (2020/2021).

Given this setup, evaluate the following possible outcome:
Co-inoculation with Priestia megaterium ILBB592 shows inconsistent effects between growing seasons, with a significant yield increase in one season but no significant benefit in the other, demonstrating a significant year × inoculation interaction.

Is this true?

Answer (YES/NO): NO